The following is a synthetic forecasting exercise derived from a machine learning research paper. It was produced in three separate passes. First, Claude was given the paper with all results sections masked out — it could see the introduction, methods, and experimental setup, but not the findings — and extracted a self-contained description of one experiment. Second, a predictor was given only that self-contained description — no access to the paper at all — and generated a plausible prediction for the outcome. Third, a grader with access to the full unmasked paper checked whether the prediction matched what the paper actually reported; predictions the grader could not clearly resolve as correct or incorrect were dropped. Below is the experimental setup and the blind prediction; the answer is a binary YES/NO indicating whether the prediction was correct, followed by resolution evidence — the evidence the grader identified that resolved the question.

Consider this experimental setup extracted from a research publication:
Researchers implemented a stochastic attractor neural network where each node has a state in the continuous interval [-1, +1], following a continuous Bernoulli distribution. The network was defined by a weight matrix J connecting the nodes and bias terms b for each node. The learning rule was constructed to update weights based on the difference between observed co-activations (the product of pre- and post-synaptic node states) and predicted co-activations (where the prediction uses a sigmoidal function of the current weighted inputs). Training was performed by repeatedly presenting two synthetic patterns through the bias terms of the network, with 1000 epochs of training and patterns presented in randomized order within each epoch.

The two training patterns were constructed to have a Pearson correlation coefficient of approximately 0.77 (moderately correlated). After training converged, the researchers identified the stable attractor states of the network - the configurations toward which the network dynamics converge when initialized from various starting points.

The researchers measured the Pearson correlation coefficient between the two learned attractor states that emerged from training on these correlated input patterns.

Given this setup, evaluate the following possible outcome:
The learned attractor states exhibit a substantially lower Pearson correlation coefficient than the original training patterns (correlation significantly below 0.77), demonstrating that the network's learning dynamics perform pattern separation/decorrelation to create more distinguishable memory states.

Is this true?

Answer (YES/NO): YES